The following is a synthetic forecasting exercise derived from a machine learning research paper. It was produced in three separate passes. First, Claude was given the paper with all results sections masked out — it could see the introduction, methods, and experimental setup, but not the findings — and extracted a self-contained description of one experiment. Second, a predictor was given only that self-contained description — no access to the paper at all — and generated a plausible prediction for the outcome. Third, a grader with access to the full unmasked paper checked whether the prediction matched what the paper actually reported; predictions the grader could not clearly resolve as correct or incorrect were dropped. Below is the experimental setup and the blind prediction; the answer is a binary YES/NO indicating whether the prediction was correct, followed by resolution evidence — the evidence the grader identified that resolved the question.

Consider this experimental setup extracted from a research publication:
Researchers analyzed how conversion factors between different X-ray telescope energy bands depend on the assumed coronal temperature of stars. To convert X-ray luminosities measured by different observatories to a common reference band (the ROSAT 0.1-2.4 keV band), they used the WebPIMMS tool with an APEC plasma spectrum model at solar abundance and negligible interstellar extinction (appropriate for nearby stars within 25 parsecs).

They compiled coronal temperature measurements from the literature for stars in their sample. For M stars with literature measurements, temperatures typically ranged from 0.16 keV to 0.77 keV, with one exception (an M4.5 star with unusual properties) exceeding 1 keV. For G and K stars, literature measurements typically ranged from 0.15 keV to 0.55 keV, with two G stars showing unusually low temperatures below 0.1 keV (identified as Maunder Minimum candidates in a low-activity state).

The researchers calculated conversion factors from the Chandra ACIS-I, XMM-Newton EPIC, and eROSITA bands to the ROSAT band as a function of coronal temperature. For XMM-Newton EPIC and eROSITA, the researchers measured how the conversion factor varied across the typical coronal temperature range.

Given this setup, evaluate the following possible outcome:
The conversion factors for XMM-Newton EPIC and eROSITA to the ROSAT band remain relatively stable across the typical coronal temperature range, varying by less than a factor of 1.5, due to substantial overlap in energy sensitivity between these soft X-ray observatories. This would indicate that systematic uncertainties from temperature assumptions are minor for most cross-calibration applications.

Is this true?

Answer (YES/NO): YES